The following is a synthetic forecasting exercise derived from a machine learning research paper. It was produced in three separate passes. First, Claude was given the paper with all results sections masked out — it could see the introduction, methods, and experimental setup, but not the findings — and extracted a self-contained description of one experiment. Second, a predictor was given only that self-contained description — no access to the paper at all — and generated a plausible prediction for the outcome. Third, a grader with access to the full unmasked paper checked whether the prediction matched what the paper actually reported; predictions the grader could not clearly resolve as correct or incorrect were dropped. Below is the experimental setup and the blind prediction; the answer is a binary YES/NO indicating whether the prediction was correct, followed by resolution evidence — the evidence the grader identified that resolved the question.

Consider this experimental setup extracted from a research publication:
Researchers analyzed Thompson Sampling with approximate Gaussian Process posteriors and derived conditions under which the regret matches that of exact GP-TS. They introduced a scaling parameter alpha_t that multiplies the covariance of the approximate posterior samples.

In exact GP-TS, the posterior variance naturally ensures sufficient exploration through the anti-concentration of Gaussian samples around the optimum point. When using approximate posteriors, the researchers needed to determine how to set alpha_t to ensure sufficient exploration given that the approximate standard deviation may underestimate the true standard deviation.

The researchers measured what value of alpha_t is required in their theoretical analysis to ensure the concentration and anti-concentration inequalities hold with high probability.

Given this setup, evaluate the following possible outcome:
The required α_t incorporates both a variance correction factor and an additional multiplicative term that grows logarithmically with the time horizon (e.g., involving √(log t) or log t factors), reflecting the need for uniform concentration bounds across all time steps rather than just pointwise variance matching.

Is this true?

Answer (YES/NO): YES